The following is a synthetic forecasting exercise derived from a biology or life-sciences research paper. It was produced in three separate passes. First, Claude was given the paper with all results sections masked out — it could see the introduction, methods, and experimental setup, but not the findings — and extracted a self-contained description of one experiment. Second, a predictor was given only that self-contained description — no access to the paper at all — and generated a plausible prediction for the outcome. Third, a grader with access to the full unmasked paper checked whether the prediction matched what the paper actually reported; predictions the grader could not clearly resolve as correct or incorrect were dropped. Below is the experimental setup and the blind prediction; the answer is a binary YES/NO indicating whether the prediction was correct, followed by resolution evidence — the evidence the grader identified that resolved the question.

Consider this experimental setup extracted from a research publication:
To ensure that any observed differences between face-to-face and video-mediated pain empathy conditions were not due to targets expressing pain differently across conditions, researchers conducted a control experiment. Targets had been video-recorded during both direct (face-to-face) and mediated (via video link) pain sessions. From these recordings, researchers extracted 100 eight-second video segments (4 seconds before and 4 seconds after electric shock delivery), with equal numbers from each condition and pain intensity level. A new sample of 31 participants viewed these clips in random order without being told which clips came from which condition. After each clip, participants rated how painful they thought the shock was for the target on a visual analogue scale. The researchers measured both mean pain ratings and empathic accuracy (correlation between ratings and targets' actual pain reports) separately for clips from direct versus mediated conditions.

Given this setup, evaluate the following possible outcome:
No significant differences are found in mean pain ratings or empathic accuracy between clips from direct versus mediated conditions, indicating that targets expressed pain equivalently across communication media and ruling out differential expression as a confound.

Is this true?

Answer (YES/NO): YES